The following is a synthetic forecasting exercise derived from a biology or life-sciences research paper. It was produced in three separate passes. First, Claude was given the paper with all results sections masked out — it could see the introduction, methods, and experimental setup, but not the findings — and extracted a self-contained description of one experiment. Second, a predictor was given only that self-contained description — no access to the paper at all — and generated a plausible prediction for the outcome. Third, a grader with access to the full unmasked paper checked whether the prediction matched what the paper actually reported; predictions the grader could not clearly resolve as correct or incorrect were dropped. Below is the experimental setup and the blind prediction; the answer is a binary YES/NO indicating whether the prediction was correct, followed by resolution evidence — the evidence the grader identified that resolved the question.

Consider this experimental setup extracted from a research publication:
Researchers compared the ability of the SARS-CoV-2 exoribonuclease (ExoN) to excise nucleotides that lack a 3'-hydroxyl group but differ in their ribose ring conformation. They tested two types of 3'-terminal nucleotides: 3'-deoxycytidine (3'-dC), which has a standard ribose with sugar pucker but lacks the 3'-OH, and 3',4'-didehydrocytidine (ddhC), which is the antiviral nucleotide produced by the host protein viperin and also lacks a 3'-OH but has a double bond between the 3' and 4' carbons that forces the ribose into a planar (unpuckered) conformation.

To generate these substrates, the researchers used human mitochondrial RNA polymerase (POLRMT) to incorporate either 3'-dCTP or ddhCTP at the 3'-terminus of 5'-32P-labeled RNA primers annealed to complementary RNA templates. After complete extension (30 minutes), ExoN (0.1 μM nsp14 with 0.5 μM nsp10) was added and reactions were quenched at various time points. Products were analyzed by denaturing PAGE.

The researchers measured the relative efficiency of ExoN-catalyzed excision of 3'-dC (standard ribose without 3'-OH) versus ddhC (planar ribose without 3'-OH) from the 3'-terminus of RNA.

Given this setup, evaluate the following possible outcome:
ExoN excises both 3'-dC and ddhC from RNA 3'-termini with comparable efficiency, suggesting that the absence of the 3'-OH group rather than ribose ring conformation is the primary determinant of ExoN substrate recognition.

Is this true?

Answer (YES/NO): NO